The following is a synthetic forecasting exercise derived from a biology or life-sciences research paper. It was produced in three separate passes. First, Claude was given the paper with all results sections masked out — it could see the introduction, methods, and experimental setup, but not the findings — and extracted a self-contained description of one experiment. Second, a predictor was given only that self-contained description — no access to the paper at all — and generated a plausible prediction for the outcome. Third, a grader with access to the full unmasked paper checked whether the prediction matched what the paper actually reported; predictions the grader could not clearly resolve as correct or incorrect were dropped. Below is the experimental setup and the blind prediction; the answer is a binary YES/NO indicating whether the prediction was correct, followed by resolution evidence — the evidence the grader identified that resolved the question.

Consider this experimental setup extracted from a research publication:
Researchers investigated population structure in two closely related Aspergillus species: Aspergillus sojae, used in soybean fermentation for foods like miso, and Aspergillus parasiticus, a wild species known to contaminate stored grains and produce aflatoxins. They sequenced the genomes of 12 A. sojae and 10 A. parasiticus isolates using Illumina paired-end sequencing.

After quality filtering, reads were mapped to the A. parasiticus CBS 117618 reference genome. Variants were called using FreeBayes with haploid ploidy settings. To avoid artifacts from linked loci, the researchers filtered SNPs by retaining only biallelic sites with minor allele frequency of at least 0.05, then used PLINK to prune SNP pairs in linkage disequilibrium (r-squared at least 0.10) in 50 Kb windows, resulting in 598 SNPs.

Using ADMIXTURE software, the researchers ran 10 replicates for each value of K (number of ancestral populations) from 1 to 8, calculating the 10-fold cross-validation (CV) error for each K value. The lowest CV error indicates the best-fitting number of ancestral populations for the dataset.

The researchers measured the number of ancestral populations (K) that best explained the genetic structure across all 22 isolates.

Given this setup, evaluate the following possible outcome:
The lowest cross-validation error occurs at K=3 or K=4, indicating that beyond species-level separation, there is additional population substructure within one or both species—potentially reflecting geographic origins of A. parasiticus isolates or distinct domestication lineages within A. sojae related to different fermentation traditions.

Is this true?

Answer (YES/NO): NO